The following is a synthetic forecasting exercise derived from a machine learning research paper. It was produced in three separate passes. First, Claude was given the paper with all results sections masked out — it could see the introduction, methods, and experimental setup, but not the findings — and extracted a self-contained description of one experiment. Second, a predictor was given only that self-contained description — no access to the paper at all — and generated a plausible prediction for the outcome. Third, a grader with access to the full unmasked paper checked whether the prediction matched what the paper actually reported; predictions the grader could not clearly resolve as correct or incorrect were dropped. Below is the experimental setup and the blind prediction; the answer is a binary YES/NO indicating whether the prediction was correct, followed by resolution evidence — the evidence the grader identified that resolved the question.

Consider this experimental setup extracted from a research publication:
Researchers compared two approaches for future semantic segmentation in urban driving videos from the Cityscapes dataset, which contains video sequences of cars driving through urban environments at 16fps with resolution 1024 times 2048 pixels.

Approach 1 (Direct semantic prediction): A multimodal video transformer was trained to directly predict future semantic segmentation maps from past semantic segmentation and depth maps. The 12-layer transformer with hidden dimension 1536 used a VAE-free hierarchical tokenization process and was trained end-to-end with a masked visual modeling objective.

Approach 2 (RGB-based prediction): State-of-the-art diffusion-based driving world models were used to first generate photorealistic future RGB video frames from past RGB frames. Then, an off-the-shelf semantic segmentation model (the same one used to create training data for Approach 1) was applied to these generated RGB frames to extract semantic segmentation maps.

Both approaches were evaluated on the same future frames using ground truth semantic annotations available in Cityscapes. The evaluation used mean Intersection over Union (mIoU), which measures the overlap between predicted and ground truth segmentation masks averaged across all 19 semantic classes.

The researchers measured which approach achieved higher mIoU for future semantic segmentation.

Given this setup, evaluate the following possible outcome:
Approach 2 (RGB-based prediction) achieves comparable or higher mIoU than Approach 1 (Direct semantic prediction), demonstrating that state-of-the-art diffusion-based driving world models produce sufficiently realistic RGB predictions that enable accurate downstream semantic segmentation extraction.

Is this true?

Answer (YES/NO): NO